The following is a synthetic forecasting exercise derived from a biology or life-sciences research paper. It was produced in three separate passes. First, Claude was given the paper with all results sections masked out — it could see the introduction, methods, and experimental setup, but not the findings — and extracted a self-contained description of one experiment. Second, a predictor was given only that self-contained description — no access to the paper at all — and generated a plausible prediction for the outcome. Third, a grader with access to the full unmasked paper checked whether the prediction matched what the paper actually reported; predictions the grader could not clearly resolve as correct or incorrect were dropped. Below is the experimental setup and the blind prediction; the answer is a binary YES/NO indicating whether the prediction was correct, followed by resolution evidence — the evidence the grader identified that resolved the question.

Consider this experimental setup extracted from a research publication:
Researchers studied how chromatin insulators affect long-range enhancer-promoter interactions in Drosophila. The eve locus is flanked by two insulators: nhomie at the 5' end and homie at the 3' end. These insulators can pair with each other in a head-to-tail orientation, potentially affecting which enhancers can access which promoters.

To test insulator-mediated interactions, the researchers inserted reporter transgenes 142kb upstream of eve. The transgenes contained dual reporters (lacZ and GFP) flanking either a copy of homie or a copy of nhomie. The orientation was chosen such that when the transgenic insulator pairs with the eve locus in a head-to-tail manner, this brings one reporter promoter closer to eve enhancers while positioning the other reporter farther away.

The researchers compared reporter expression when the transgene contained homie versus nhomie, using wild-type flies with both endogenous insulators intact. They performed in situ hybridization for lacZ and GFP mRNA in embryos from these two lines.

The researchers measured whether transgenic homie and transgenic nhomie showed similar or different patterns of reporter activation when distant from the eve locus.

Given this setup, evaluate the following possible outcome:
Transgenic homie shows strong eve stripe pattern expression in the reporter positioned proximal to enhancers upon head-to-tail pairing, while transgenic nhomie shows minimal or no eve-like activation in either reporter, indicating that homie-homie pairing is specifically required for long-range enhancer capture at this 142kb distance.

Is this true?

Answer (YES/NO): NO